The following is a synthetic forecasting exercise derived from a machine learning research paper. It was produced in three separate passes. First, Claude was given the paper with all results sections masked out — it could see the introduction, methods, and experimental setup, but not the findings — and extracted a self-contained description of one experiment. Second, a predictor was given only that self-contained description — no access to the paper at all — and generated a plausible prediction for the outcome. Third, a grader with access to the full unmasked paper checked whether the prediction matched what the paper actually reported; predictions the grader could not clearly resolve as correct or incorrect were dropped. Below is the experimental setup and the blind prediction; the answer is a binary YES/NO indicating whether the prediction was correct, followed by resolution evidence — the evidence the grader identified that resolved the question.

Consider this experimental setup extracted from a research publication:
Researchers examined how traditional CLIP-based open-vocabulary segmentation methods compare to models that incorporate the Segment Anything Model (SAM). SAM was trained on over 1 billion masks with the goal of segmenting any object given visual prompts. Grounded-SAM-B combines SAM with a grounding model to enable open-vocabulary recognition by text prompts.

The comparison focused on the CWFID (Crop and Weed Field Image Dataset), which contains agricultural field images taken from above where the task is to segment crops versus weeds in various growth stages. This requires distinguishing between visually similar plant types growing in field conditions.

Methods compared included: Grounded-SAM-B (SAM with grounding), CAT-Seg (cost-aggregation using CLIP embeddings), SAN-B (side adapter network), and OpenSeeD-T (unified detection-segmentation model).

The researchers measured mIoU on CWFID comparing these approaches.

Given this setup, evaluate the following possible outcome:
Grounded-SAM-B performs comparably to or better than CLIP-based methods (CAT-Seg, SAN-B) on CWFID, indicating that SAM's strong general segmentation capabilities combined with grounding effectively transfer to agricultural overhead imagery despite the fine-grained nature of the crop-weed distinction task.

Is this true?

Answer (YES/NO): NO